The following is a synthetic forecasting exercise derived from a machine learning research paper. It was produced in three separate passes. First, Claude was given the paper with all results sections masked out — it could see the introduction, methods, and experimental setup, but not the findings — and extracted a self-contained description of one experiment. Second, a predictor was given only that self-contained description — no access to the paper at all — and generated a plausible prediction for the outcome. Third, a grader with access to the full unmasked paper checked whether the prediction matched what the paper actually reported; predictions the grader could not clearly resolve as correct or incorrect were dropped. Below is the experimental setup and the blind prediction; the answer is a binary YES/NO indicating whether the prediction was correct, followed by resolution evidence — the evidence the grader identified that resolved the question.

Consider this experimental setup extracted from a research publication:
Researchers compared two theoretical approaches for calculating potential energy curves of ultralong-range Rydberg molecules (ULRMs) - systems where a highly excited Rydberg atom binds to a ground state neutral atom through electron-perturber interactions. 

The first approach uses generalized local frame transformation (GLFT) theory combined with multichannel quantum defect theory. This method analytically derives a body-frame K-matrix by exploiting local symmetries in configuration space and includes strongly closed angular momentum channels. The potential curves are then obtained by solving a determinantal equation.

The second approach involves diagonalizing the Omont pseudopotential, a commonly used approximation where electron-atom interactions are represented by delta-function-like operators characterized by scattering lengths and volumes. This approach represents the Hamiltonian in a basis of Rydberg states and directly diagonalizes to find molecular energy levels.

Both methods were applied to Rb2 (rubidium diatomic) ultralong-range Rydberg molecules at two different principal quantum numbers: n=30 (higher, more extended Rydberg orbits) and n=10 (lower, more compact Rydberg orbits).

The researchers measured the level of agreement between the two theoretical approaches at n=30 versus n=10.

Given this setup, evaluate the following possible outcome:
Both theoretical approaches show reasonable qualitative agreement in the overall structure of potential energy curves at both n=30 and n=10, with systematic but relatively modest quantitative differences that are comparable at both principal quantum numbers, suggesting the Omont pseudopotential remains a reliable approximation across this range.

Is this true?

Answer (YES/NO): NO